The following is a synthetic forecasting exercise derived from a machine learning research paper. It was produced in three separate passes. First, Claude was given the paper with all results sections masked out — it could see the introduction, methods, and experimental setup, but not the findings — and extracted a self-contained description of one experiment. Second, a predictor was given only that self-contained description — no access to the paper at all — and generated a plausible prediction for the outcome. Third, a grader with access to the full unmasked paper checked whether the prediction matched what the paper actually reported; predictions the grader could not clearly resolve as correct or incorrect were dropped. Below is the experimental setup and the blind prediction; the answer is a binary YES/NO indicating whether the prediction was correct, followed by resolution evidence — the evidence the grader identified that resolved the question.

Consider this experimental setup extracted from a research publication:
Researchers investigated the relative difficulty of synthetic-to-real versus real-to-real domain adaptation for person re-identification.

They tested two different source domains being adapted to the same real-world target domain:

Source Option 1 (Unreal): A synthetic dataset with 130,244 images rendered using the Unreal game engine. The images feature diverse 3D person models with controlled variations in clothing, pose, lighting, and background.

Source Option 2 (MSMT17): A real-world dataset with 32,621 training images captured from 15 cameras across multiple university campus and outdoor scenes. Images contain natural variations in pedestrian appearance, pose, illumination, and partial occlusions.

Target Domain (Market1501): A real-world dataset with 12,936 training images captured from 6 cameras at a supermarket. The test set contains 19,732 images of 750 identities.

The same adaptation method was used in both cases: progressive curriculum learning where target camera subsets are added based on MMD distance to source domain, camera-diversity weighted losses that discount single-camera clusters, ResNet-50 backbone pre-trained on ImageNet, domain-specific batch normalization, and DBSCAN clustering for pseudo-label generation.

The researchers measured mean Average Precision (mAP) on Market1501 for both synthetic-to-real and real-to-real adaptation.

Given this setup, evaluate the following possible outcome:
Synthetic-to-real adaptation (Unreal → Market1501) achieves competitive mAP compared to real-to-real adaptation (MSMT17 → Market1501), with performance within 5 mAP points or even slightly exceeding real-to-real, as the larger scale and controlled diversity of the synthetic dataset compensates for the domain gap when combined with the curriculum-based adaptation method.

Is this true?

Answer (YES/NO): YES